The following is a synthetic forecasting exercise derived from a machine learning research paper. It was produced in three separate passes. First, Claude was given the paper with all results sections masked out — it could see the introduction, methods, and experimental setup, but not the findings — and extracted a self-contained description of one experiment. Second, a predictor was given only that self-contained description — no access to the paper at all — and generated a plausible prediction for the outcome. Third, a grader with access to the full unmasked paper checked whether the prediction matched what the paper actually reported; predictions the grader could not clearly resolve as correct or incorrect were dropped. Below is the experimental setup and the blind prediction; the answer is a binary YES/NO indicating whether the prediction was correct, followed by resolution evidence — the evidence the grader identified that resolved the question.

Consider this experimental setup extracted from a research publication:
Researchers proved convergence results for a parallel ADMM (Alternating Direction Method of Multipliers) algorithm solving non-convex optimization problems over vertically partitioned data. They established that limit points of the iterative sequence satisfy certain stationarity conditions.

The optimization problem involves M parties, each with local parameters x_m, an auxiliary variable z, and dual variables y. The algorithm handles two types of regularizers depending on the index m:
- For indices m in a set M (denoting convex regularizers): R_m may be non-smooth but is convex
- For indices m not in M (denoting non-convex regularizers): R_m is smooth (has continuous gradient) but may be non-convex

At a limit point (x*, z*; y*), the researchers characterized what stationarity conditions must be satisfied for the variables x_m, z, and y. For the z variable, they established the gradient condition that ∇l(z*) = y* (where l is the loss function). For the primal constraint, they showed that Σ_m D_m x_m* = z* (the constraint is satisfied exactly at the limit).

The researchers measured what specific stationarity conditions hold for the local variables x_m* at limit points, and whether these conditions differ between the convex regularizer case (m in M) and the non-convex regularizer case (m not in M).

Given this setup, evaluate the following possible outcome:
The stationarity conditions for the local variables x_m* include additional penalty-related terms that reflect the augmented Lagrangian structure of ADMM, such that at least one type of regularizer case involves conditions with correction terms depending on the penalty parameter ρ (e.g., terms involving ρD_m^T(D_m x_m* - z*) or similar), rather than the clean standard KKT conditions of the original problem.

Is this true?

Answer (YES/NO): NO